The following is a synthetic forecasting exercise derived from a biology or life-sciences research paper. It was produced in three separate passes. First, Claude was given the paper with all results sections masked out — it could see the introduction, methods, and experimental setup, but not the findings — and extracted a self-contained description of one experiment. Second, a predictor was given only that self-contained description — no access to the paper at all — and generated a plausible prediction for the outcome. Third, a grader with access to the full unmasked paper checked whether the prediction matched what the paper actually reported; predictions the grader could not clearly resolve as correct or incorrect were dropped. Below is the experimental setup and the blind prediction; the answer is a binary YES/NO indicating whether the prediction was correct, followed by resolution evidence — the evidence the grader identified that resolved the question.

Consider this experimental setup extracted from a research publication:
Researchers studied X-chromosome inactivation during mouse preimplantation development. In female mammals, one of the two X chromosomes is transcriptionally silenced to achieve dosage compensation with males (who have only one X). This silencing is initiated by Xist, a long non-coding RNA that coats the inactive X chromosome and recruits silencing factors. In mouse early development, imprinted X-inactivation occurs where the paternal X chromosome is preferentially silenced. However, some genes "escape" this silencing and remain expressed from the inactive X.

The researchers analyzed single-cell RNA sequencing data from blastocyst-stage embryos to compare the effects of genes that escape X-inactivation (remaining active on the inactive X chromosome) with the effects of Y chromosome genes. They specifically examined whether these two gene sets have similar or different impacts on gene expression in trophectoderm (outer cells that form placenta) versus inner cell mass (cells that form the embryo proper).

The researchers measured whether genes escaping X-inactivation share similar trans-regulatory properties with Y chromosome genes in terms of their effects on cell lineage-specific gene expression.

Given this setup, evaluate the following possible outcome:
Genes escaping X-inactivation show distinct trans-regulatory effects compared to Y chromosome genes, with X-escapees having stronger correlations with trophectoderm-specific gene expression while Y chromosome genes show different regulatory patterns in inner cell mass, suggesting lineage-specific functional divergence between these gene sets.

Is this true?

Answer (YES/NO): NO